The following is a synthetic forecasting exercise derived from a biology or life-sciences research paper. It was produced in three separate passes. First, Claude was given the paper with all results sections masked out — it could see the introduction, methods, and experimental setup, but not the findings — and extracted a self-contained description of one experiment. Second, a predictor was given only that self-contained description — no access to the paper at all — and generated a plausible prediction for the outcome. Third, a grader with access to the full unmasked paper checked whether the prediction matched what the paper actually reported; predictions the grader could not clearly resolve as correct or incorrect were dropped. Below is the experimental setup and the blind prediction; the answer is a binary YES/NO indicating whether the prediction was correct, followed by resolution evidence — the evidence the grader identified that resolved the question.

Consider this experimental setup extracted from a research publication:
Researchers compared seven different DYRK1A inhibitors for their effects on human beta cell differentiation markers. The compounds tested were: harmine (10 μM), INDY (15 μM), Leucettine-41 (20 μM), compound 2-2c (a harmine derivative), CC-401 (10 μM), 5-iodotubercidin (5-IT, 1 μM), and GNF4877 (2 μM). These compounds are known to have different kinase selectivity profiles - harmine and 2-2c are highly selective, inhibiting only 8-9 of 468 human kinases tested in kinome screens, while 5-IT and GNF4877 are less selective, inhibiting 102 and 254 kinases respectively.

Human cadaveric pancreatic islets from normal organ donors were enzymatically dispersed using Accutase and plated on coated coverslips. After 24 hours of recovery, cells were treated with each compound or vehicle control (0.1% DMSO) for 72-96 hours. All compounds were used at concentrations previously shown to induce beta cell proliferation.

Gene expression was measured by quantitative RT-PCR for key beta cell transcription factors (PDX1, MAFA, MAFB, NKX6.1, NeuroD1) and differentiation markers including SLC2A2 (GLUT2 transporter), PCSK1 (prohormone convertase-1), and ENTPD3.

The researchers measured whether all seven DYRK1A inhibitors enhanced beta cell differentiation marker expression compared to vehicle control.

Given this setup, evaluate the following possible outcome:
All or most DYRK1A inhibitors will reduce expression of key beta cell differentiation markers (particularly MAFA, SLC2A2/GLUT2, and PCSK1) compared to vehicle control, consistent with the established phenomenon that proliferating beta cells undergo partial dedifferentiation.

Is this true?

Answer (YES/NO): NO